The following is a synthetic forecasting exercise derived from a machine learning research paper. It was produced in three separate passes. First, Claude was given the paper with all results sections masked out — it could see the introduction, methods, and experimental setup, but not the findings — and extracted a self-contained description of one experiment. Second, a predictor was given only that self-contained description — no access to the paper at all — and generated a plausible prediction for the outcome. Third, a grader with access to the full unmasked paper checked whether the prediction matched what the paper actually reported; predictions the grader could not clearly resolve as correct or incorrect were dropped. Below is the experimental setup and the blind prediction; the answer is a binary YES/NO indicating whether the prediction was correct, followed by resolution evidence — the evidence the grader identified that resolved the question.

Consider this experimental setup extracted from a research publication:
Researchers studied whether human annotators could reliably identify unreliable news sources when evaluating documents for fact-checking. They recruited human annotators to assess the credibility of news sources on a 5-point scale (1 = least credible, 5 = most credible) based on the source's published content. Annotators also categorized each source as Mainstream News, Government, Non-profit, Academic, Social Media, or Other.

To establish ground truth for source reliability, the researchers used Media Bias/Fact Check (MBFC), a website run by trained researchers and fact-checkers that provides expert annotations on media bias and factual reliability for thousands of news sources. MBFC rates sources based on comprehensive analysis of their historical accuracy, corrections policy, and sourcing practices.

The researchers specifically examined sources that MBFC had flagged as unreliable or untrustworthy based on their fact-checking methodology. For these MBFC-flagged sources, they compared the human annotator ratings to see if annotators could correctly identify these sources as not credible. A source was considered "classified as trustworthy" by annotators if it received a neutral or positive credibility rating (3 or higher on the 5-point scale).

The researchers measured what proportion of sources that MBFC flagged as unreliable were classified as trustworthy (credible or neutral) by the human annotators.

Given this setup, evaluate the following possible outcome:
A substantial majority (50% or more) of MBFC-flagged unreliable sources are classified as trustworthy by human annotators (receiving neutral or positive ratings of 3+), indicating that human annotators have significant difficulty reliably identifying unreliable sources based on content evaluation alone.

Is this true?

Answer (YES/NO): YES